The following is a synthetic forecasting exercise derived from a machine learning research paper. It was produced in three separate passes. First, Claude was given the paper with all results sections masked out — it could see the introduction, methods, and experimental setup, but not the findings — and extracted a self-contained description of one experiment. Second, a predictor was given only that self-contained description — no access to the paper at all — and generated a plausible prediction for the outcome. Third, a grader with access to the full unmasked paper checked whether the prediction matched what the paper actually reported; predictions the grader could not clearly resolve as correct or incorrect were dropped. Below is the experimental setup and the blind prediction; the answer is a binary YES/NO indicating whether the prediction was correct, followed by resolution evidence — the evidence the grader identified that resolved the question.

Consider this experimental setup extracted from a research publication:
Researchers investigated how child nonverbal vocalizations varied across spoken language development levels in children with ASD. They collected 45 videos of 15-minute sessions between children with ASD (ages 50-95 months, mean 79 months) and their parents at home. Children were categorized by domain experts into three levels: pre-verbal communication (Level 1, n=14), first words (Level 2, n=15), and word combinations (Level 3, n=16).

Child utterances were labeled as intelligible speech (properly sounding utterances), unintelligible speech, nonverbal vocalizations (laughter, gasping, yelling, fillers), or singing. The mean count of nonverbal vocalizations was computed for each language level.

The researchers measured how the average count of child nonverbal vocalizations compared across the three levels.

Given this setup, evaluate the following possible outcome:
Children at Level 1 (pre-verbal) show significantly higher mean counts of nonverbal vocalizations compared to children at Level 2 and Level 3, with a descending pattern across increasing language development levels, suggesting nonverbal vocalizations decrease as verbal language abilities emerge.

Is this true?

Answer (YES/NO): NO